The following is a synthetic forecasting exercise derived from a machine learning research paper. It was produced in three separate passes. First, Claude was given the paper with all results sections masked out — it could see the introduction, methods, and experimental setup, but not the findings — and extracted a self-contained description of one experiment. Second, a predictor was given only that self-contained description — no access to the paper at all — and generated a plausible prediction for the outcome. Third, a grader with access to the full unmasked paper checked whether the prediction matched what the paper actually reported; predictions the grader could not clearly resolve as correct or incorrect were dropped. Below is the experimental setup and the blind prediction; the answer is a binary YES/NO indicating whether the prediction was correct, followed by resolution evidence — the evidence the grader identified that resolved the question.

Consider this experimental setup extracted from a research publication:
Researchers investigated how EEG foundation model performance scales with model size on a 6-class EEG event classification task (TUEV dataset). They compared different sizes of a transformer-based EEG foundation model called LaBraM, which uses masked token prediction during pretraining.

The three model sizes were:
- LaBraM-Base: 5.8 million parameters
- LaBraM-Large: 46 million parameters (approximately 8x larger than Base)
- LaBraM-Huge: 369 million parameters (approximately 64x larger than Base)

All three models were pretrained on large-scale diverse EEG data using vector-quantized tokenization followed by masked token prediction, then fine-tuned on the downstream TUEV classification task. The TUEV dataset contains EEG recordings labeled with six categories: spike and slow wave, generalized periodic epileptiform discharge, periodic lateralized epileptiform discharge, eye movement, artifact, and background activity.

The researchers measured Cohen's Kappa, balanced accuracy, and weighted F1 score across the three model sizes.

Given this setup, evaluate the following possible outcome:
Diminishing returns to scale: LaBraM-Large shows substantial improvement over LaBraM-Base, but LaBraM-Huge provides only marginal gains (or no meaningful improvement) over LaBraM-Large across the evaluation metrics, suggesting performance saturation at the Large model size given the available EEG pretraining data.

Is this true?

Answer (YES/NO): NO